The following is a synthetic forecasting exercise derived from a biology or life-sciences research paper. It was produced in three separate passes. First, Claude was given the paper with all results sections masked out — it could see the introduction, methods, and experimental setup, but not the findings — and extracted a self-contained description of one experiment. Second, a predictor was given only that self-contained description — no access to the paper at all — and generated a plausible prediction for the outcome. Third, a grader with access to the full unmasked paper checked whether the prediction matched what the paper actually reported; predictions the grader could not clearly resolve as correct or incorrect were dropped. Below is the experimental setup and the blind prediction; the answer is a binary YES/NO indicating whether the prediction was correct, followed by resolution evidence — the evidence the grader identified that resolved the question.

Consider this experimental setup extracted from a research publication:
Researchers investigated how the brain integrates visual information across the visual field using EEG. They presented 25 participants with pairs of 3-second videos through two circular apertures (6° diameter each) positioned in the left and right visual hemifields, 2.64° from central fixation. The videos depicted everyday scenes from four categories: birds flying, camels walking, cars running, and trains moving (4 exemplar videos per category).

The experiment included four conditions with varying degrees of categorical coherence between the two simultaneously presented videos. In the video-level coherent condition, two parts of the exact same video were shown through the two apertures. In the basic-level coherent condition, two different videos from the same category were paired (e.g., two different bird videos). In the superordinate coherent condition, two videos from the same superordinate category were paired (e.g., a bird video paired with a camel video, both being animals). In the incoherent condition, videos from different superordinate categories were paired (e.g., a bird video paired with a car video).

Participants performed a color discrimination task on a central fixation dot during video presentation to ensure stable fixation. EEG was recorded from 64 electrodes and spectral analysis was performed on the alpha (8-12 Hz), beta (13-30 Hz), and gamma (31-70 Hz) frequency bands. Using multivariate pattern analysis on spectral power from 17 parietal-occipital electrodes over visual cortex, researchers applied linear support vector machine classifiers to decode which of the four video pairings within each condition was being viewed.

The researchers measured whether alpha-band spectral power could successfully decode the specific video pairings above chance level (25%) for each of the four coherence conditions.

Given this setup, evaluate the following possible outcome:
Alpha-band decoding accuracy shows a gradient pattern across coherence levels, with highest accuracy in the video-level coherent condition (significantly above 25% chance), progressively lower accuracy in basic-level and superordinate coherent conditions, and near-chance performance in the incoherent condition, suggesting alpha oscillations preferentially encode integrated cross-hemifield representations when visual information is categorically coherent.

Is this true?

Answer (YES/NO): NO